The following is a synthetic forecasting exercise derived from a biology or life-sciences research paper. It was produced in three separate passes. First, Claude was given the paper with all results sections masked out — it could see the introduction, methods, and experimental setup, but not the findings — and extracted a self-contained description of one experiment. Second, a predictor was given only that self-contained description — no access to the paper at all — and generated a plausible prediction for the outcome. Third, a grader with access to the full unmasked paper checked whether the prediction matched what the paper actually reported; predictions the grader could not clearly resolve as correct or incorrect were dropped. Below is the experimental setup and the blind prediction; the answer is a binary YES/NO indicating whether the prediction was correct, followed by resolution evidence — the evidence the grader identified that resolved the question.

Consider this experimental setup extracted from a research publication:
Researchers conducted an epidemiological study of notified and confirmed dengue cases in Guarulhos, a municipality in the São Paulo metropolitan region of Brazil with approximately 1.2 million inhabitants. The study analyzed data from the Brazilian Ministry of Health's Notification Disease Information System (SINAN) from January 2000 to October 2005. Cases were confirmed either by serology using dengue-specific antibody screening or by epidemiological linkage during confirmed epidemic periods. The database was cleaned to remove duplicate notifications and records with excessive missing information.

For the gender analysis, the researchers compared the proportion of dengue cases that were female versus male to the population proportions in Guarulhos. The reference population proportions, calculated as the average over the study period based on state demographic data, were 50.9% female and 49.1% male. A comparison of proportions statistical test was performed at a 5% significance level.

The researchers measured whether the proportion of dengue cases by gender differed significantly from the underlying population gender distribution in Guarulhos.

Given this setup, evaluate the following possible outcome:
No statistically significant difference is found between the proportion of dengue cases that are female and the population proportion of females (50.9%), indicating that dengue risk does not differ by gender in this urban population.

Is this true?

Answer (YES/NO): YES